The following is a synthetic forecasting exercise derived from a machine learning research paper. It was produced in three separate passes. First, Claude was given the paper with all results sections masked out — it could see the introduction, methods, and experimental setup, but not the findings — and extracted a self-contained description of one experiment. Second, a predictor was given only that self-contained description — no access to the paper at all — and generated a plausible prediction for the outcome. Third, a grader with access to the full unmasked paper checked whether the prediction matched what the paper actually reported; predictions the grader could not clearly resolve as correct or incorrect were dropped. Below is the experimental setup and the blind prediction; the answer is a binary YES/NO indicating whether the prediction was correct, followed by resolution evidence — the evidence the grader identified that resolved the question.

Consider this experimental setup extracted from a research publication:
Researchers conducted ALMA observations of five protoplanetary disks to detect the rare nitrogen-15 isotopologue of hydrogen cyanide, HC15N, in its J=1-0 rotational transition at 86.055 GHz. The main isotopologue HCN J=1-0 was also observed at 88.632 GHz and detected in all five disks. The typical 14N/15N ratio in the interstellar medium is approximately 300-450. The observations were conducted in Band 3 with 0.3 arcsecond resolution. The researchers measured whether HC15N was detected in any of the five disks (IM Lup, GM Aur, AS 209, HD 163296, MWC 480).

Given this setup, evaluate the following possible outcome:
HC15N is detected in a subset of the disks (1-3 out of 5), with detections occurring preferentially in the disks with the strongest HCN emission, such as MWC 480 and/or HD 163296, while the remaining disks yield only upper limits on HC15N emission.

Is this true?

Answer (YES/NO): NO